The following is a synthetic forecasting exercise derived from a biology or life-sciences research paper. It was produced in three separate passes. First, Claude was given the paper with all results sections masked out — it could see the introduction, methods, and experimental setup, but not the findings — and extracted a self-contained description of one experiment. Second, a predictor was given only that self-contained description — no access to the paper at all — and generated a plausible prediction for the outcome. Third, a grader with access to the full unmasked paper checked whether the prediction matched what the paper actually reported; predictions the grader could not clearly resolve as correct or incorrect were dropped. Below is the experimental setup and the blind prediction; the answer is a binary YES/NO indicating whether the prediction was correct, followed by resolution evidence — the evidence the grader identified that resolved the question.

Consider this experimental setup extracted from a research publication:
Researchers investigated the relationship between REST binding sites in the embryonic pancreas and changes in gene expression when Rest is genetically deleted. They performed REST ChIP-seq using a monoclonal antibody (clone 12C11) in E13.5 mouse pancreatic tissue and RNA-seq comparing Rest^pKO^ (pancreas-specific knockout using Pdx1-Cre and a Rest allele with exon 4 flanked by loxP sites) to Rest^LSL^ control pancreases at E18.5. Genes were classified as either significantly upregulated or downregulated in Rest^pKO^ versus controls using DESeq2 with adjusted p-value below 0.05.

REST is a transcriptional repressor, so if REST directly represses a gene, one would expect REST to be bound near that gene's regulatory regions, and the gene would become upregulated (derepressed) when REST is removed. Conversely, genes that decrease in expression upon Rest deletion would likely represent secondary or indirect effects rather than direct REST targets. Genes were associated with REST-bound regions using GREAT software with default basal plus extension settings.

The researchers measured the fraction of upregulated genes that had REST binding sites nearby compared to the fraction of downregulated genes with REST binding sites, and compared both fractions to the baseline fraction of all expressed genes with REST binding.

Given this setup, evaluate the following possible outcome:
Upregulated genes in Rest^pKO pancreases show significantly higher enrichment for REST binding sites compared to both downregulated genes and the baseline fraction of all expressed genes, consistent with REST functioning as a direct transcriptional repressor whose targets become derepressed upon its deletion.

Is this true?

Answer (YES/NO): YES